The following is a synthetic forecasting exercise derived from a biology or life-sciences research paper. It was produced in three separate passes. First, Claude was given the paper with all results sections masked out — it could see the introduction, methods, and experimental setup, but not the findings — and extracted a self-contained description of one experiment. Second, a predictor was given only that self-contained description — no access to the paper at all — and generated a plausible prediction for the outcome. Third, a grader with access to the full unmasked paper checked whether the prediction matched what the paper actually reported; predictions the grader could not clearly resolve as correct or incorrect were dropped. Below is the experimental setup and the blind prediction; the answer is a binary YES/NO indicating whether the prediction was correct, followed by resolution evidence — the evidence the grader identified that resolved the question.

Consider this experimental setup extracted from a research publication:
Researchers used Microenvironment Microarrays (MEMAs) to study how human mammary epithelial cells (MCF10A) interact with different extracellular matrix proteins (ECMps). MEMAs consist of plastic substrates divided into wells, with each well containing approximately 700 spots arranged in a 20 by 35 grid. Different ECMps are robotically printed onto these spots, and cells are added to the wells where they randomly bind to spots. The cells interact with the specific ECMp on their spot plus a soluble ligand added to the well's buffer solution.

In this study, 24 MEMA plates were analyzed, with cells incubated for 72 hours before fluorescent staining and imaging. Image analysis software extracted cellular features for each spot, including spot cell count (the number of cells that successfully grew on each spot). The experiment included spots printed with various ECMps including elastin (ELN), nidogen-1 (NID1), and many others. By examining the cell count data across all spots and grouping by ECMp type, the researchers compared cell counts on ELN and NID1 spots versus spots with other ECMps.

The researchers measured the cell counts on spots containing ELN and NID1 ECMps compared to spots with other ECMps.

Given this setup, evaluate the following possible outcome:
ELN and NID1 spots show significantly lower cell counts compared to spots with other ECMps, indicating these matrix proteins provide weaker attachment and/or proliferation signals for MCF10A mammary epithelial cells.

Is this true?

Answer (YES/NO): YES